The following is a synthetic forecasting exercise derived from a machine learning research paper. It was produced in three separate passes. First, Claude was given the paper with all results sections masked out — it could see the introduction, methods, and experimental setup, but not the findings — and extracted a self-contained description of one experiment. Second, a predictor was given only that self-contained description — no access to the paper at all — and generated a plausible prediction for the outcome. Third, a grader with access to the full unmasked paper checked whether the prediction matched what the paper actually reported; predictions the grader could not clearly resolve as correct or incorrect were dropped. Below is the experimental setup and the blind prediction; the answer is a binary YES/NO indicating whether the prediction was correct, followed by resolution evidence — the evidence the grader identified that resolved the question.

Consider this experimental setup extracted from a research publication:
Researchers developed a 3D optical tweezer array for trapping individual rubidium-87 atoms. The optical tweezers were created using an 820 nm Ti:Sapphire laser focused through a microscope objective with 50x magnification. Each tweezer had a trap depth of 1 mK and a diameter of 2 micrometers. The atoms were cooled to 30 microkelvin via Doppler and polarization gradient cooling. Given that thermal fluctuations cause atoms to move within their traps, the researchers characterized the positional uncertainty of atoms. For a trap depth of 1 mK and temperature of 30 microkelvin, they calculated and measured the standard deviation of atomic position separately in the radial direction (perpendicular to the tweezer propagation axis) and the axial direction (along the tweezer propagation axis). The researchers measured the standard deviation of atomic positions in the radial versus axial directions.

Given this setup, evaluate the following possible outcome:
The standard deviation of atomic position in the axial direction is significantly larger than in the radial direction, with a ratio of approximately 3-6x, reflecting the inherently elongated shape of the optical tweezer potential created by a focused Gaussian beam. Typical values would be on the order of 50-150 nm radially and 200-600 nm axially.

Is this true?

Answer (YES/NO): YES